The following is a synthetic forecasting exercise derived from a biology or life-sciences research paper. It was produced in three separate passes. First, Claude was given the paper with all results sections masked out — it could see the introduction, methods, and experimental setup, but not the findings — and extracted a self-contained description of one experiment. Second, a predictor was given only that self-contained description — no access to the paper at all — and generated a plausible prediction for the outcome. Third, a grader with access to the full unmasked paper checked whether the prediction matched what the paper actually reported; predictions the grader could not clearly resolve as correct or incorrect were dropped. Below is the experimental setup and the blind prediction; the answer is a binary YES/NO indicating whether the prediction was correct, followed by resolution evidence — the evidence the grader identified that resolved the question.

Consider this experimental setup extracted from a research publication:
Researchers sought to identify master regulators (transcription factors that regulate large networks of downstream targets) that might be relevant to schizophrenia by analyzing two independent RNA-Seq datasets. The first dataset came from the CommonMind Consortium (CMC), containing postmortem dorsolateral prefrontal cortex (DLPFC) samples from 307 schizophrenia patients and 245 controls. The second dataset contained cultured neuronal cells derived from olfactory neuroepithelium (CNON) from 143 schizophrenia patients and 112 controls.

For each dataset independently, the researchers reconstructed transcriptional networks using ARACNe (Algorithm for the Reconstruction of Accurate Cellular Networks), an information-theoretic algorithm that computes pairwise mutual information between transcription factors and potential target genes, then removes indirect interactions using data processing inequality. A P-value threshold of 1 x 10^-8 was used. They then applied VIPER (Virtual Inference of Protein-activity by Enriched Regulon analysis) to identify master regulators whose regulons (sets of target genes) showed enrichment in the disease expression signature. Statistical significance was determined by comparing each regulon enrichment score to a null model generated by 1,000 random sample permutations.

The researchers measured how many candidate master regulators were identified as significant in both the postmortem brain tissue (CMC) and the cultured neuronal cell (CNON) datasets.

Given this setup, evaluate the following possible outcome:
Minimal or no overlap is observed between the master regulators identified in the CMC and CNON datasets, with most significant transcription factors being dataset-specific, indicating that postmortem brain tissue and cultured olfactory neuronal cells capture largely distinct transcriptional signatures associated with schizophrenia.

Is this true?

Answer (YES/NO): NO